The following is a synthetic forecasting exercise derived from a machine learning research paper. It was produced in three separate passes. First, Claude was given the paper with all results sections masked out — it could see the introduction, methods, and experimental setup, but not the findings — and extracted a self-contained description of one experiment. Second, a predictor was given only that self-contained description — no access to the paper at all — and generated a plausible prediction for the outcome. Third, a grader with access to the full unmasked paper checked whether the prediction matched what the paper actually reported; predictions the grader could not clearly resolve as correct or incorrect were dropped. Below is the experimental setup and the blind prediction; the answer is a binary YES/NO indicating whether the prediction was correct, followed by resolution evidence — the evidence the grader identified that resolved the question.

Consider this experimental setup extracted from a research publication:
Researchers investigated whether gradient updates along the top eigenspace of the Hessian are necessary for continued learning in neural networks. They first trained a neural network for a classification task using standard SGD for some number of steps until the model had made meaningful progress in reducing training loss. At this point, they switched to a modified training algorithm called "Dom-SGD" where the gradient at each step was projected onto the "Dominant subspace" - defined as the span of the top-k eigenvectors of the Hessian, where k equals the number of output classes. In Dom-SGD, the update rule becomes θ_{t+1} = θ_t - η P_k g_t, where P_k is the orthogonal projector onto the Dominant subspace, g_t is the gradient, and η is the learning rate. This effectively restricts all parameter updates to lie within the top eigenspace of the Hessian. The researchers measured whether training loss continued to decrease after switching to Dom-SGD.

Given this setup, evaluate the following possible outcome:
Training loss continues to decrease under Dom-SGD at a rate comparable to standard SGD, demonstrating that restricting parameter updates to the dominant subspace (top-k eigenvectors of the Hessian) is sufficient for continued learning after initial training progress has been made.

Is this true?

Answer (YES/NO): NO